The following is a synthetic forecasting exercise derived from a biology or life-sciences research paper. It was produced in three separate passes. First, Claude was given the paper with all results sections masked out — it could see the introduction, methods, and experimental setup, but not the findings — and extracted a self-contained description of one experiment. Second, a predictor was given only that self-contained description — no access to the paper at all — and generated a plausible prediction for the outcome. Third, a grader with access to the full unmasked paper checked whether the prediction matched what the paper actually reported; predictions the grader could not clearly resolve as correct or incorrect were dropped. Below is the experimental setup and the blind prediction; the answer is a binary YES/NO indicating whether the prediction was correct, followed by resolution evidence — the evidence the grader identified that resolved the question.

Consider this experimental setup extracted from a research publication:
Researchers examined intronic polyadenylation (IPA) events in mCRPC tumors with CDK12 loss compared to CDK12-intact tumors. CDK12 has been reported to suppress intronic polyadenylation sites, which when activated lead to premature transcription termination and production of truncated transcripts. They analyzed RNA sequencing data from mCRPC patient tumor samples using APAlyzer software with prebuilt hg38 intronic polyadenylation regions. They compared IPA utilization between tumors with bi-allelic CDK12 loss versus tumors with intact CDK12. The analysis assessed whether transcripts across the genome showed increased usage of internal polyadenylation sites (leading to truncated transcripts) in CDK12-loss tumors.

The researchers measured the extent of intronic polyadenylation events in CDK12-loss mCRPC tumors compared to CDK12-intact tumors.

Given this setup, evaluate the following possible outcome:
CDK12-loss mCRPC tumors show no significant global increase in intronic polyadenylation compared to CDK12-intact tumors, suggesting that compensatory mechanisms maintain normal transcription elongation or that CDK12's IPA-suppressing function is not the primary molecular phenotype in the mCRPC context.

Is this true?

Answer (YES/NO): NO